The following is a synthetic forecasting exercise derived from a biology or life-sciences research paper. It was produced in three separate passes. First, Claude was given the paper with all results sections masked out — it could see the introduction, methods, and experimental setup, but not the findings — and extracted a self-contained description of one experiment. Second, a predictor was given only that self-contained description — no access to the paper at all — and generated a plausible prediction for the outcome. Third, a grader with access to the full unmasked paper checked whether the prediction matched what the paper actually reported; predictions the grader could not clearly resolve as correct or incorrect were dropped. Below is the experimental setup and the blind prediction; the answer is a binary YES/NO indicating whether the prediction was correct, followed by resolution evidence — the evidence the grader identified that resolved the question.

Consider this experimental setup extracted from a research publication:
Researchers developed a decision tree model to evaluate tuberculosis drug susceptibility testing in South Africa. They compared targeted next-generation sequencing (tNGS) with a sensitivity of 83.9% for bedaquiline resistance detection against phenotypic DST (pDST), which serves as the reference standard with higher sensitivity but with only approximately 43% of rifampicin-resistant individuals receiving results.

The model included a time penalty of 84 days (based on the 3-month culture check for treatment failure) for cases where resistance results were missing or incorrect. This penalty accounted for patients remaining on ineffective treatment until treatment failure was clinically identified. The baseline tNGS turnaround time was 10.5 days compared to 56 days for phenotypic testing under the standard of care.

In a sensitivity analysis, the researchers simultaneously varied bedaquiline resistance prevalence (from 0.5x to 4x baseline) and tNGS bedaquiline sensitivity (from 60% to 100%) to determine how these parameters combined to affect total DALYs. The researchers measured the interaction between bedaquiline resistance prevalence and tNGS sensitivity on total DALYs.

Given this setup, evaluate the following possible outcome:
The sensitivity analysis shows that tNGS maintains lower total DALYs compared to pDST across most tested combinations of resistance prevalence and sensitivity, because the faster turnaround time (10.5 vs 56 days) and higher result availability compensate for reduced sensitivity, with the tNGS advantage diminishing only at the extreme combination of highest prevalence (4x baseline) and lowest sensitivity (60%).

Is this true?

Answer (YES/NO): NO